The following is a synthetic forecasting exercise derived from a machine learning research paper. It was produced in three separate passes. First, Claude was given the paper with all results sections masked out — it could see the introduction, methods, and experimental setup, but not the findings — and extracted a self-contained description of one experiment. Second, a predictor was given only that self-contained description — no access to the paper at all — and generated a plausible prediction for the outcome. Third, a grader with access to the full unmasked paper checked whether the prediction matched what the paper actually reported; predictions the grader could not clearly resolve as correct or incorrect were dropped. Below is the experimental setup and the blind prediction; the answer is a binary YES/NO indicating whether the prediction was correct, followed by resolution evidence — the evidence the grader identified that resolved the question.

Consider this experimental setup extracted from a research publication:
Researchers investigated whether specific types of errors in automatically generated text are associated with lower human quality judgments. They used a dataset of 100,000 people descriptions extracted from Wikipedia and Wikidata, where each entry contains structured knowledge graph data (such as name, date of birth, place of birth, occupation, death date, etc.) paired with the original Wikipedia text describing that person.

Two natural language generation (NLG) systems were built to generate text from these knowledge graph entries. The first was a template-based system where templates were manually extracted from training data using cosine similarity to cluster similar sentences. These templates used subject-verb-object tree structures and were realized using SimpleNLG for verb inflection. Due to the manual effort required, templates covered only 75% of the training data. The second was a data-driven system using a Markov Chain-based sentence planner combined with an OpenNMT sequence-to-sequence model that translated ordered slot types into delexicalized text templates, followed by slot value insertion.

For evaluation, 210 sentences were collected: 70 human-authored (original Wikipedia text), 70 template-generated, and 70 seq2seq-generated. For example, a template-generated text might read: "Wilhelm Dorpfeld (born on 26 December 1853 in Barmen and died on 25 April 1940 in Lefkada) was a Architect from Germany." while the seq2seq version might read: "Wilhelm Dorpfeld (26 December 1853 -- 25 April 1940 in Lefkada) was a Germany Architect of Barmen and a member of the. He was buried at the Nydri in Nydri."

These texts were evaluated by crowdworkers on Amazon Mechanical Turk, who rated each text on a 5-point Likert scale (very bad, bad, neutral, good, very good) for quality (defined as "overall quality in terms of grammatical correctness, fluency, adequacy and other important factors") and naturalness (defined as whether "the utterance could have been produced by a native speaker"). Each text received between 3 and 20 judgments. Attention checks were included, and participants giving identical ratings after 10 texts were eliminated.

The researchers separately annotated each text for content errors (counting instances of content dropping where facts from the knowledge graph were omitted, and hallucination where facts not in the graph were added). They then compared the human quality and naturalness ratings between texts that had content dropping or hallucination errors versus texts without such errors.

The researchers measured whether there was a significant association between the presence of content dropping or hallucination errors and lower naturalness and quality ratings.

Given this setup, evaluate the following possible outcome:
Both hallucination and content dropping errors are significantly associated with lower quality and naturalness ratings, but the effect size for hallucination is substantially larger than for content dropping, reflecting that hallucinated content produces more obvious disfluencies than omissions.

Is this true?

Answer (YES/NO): NO